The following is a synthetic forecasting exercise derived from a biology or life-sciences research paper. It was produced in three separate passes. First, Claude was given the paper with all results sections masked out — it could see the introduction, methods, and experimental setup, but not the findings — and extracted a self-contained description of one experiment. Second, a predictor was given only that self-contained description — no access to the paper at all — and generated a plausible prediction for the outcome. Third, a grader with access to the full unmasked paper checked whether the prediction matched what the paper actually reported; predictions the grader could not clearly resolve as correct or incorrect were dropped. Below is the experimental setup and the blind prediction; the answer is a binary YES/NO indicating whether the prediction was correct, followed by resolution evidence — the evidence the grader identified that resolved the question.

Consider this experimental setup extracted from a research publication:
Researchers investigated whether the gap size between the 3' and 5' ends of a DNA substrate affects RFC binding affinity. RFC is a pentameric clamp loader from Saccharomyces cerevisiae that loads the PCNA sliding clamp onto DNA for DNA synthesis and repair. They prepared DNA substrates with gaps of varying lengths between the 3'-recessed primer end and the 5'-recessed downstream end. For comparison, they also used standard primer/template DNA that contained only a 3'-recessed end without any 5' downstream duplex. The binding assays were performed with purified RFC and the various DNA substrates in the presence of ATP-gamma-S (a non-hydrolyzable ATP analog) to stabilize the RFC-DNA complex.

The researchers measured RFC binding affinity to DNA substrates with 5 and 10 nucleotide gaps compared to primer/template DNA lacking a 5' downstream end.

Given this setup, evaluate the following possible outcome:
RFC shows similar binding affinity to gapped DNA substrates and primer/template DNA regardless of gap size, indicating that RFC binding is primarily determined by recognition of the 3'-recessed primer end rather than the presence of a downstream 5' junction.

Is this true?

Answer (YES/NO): NO